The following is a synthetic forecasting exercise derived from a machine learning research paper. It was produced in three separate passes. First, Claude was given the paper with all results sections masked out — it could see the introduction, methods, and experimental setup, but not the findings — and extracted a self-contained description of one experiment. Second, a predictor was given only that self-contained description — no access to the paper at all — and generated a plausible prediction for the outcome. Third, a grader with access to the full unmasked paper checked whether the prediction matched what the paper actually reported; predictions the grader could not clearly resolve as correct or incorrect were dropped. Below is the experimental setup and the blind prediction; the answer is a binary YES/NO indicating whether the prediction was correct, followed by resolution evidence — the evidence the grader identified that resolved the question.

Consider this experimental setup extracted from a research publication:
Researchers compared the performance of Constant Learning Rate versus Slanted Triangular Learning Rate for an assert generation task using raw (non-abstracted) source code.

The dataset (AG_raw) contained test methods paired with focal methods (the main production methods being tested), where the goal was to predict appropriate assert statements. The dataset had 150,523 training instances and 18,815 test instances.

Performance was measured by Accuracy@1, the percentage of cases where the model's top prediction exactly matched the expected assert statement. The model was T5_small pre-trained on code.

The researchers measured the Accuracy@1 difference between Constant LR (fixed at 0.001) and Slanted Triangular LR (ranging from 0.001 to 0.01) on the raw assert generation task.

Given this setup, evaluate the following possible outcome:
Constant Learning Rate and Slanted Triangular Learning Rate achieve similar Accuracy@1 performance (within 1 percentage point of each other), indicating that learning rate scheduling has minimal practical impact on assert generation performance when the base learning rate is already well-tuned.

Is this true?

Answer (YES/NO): NO